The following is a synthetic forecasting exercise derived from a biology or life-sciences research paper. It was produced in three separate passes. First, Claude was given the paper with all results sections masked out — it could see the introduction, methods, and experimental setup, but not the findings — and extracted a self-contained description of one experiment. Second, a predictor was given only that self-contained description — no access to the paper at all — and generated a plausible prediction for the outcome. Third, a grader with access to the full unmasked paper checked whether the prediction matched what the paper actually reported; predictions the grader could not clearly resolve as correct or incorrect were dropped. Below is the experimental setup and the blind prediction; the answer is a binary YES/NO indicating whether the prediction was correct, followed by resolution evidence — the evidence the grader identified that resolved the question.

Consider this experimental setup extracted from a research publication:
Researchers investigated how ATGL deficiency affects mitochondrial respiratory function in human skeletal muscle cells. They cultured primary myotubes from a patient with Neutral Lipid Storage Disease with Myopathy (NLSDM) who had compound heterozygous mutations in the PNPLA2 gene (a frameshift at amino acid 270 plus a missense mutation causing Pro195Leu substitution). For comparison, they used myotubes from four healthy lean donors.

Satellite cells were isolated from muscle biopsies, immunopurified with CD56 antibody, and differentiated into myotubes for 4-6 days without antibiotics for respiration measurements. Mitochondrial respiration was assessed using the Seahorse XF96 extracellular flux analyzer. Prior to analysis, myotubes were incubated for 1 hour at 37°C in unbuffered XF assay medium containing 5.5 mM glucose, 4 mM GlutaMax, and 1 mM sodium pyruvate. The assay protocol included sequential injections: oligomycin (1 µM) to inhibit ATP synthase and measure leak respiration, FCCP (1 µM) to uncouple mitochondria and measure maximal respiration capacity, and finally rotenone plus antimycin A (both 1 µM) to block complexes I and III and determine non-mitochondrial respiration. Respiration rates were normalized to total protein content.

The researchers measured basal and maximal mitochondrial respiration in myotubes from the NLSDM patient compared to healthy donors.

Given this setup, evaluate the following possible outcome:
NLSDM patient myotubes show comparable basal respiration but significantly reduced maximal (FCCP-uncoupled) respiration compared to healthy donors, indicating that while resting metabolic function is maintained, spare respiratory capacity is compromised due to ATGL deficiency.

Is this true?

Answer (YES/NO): NO